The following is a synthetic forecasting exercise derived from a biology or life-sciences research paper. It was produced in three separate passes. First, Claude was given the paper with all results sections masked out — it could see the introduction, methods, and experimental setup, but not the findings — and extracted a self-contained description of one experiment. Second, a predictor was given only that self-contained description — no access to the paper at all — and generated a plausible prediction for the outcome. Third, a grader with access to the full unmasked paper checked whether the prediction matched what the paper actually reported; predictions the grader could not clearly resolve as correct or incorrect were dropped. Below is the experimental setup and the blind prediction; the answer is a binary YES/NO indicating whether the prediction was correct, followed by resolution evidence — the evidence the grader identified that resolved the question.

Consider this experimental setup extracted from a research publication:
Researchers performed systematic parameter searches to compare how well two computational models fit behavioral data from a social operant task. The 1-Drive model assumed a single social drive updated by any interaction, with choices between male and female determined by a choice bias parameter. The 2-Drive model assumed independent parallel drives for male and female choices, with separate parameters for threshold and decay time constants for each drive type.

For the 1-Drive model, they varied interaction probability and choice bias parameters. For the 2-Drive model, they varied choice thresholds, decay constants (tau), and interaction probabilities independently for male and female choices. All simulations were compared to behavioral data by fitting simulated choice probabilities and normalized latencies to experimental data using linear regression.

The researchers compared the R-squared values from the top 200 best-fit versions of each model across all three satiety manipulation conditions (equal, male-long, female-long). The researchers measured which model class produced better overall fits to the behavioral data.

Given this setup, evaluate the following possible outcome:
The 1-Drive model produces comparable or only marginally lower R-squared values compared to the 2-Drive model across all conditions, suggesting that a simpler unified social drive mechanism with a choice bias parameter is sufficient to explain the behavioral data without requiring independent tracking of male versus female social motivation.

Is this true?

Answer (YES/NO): NO